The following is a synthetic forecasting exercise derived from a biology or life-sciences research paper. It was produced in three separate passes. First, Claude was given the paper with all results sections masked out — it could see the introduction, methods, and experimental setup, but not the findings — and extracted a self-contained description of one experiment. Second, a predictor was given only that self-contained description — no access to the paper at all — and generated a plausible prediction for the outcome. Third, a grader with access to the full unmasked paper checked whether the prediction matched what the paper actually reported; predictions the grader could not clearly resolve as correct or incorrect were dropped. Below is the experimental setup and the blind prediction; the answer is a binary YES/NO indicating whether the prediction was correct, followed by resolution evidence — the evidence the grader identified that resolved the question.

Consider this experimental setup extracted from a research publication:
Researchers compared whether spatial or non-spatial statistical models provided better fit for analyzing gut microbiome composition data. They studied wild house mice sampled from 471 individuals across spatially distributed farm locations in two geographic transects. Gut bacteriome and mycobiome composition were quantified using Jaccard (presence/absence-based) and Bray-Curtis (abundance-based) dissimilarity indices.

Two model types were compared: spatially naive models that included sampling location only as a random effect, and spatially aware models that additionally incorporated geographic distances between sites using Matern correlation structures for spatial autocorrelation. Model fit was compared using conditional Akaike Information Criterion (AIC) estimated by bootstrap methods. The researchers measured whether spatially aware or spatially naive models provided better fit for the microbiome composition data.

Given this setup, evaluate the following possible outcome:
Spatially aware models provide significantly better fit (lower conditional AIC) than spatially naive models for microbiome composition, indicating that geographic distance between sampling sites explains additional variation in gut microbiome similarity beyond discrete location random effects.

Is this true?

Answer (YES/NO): YES